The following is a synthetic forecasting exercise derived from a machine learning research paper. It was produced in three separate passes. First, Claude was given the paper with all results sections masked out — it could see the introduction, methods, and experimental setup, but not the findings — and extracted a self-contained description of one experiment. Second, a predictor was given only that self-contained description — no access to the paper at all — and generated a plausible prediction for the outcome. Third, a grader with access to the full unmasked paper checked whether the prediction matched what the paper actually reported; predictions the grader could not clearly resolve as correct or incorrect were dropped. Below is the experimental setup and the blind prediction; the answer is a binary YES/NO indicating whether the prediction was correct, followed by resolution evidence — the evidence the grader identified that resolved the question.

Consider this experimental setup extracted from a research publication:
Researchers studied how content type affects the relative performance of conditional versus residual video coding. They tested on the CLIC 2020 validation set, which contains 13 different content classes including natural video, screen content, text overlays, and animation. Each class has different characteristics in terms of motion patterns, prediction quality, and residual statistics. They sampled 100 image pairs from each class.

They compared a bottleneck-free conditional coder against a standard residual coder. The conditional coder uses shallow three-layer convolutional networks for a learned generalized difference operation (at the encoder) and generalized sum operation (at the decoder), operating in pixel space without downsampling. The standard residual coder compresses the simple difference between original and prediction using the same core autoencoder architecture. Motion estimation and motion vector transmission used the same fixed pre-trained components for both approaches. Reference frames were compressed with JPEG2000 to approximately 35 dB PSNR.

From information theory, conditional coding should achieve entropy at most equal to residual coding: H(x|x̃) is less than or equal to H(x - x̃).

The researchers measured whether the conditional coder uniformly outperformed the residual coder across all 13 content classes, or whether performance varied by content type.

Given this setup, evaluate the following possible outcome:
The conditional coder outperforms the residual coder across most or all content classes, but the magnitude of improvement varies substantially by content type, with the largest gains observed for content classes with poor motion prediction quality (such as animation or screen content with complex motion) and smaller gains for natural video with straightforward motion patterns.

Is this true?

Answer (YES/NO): NO